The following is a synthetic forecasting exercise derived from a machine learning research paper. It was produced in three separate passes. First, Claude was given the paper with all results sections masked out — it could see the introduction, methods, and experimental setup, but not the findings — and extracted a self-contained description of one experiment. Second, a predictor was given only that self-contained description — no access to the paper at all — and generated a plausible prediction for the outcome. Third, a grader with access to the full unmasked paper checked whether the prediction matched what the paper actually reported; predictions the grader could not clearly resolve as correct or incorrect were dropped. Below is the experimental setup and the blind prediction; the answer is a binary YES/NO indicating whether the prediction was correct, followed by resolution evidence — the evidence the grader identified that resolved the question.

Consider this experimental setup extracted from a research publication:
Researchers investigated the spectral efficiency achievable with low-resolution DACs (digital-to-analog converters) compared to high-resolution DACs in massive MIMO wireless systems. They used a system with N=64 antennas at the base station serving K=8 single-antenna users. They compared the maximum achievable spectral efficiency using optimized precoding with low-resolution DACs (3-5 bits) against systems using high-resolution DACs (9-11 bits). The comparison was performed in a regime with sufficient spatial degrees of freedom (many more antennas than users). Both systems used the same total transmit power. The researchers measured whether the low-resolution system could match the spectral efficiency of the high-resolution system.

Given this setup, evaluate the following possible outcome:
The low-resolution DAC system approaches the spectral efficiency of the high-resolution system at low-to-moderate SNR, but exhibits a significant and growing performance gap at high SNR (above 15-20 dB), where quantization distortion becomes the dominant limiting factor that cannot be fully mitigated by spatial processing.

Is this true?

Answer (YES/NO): NO